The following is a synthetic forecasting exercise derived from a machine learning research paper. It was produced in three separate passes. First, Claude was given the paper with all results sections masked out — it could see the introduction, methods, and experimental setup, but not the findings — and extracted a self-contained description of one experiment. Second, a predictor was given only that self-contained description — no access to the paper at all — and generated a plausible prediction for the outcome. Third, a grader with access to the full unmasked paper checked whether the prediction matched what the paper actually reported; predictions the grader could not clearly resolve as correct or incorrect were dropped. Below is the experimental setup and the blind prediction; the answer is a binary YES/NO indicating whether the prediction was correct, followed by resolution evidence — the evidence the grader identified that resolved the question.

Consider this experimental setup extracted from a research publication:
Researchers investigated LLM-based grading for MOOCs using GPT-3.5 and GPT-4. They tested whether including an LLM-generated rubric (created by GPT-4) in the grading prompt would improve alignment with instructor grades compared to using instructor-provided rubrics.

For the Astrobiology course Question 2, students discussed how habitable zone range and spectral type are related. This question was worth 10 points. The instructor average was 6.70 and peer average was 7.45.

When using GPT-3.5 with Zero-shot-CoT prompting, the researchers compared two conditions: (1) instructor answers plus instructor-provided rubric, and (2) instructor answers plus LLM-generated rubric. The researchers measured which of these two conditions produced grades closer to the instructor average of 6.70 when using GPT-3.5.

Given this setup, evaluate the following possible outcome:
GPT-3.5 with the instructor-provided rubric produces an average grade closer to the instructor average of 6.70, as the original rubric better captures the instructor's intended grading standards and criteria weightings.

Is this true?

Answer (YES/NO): YES